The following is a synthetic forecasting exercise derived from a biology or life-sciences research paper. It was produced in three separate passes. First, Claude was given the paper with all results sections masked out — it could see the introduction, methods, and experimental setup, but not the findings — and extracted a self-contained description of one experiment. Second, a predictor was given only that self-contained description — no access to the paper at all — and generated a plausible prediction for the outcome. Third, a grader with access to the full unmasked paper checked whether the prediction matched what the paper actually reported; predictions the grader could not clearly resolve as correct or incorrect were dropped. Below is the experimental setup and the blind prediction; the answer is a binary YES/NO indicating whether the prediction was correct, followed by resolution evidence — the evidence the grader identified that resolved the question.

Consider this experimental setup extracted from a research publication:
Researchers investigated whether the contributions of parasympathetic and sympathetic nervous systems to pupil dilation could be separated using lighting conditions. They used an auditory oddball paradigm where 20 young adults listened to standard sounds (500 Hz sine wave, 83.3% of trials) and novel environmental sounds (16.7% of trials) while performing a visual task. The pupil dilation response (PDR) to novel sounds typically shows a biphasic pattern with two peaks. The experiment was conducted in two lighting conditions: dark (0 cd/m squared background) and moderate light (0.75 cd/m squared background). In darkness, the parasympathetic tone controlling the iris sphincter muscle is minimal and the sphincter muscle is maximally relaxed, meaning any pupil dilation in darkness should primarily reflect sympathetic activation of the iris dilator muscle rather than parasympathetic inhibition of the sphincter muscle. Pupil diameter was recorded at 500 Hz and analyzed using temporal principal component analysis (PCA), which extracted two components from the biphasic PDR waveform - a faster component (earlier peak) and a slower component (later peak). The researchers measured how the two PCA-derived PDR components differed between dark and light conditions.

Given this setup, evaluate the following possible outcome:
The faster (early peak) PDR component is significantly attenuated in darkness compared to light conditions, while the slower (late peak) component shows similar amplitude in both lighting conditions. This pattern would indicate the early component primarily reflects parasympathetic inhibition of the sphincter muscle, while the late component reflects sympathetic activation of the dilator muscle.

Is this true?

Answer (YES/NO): NO